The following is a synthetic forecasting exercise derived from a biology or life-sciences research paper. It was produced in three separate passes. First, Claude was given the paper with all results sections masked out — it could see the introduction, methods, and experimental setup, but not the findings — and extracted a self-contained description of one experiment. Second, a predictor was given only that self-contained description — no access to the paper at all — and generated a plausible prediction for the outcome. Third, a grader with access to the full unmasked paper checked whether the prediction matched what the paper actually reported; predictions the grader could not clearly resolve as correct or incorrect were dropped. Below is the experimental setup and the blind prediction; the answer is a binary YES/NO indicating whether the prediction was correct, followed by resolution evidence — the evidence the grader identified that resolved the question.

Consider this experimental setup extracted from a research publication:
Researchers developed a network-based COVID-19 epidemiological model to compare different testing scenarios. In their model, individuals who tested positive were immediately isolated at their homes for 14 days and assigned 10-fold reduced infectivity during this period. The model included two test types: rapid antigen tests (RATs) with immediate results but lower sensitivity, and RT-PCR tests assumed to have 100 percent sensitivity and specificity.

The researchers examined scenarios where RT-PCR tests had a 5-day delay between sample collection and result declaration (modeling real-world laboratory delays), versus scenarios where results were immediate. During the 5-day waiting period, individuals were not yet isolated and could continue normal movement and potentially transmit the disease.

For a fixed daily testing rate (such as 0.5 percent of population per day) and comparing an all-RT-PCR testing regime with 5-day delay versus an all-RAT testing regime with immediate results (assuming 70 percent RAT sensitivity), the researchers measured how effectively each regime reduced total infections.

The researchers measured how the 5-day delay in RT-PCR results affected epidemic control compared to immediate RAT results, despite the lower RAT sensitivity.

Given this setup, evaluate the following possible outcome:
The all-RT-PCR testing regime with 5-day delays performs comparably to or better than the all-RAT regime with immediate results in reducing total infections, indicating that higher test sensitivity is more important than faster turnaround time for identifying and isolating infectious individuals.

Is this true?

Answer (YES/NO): YES